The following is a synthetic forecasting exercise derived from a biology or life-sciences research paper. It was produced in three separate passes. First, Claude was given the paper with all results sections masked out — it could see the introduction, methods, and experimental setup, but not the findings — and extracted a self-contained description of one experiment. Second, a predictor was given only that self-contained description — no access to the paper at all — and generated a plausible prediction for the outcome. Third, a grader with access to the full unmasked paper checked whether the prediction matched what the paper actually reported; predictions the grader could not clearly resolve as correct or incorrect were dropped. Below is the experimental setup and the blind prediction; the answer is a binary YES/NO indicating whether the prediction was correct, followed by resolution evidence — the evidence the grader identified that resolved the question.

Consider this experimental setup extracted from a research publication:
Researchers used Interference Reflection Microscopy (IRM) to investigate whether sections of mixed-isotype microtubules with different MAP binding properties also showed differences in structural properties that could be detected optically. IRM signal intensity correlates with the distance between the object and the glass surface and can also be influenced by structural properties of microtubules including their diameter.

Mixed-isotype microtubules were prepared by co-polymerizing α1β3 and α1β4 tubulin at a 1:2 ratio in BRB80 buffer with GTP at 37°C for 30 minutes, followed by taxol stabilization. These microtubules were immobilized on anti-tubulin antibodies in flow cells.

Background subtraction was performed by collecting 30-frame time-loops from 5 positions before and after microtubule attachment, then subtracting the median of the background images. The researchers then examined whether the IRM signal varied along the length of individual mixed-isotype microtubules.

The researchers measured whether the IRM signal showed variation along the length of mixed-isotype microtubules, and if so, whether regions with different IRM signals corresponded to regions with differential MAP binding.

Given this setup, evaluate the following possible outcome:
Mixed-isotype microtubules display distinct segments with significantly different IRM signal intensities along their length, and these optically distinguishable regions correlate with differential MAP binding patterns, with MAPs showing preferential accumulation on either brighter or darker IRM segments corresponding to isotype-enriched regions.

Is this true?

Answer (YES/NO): YES